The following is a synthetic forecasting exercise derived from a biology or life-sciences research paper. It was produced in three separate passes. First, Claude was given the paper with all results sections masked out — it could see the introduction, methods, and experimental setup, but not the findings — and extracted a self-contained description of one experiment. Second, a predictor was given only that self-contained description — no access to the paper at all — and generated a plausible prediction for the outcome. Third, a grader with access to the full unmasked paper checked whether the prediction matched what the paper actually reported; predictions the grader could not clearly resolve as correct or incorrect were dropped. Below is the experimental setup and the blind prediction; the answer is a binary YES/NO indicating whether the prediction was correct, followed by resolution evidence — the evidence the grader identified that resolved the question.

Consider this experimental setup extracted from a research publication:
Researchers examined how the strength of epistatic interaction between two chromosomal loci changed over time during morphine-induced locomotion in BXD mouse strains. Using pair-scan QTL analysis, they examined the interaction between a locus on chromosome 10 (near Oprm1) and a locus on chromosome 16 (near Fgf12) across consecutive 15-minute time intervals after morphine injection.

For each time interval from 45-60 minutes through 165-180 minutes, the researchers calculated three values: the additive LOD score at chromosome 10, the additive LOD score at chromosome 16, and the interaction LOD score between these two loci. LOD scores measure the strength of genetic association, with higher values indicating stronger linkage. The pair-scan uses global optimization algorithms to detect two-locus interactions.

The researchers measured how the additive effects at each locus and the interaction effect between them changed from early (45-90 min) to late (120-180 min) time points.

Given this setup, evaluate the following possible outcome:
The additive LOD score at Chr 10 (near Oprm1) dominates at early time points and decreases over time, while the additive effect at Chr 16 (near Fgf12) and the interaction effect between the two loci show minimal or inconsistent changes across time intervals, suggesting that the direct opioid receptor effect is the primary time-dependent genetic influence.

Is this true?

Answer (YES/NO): NO